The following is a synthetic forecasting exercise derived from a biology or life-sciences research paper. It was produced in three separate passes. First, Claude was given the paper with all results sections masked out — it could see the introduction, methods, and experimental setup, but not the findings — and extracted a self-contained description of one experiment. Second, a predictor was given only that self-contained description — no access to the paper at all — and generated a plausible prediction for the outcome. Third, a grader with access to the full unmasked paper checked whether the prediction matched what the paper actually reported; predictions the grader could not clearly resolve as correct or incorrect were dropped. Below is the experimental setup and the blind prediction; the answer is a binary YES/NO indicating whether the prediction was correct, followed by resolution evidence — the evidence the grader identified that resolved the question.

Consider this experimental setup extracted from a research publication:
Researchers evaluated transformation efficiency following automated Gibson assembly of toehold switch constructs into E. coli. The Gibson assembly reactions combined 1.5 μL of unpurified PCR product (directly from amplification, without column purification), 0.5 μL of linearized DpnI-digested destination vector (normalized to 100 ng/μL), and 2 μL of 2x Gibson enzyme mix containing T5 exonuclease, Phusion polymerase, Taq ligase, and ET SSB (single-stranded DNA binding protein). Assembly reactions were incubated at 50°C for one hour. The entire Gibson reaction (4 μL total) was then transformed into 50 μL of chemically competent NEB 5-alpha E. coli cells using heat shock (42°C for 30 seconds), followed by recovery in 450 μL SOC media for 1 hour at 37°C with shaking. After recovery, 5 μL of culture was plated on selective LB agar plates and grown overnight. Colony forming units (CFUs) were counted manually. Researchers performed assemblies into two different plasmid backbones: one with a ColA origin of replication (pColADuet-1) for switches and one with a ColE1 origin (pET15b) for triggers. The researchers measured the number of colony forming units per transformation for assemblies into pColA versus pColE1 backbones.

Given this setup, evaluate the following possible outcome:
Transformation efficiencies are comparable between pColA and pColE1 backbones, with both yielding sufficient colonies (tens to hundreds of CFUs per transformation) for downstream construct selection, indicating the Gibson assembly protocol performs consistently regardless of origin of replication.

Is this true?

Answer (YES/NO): NO